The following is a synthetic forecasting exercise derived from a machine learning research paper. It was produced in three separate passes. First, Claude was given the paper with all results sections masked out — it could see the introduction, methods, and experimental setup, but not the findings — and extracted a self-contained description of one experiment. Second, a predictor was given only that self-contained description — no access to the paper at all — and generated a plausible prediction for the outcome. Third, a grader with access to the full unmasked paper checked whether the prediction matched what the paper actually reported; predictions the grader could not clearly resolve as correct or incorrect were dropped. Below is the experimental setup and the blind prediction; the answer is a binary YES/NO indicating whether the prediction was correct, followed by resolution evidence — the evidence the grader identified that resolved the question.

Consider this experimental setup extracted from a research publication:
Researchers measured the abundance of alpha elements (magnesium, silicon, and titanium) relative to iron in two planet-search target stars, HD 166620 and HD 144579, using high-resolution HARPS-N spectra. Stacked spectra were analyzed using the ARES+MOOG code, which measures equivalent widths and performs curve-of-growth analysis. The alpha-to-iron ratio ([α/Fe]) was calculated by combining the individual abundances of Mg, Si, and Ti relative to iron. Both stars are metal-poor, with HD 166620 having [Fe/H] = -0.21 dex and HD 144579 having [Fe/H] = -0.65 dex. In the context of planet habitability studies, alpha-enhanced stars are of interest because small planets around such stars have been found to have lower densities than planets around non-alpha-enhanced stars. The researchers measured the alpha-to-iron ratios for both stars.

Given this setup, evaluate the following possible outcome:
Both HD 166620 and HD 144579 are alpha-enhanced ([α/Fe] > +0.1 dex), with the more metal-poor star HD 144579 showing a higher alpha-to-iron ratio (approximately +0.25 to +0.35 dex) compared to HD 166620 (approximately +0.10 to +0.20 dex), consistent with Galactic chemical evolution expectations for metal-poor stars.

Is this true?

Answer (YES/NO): YES